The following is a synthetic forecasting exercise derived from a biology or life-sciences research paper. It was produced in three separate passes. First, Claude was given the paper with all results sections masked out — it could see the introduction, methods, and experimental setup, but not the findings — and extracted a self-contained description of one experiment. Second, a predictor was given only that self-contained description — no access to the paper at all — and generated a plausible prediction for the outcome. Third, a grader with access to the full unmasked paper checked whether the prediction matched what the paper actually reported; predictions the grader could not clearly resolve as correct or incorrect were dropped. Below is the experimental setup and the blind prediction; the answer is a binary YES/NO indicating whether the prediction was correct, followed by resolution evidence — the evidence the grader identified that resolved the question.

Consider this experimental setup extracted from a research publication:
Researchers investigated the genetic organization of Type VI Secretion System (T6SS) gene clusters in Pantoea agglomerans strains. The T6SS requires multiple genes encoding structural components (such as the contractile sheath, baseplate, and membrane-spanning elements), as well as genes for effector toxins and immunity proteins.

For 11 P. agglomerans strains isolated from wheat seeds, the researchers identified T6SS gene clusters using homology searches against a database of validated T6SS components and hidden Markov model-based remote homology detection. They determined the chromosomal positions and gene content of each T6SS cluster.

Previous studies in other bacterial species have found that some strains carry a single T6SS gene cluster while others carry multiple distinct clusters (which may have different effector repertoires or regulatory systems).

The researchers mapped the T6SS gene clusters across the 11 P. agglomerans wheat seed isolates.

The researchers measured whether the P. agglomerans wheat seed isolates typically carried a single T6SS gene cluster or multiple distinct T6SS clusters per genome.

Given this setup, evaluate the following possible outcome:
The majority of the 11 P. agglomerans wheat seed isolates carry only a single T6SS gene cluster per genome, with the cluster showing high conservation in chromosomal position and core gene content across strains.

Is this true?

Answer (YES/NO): NO